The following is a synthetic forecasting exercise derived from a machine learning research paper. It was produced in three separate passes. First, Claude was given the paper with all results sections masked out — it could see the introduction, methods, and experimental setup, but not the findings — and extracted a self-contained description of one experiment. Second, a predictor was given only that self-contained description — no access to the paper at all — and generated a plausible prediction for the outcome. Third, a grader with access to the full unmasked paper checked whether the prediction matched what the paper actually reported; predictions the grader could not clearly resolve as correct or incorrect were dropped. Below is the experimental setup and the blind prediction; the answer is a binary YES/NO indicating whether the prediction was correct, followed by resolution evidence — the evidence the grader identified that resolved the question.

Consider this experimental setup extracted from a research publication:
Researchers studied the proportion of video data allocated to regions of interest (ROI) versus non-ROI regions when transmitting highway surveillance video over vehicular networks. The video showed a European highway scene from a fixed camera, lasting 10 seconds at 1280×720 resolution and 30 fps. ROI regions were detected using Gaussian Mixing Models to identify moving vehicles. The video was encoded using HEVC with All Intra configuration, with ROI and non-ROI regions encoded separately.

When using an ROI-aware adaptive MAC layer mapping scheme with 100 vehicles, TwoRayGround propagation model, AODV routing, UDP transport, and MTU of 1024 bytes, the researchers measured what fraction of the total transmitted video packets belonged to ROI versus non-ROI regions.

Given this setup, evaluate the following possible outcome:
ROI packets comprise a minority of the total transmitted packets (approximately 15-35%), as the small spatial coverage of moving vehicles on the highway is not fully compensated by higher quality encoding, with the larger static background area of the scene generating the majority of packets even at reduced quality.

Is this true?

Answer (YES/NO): YES